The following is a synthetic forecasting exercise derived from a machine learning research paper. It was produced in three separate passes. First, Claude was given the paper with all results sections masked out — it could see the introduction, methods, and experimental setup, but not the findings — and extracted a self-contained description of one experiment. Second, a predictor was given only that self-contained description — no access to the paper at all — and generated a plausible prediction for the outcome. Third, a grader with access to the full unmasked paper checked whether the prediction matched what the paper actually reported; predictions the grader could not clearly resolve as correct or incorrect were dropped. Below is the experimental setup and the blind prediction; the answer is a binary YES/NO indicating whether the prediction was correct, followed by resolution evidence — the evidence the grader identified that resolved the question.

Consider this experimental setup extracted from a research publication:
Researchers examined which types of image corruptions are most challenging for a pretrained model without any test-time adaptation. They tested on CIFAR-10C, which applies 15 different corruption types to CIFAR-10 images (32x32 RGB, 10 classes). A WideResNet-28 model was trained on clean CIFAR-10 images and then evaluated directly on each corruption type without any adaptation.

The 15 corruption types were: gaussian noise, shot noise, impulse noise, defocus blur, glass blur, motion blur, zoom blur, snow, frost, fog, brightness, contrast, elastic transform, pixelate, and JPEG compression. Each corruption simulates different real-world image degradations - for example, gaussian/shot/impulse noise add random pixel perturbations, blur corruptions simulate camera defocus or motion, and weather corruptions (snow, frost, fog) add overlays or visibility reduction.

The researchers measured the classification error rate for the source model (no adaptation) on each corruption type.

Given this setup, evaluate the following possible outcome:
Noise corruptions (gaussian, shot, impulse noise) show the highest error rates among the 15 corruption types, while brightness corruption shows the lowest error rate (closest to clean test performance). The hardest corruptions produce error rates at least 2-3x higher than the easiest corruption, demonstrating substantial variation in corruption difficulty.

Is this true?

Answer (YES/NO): YES